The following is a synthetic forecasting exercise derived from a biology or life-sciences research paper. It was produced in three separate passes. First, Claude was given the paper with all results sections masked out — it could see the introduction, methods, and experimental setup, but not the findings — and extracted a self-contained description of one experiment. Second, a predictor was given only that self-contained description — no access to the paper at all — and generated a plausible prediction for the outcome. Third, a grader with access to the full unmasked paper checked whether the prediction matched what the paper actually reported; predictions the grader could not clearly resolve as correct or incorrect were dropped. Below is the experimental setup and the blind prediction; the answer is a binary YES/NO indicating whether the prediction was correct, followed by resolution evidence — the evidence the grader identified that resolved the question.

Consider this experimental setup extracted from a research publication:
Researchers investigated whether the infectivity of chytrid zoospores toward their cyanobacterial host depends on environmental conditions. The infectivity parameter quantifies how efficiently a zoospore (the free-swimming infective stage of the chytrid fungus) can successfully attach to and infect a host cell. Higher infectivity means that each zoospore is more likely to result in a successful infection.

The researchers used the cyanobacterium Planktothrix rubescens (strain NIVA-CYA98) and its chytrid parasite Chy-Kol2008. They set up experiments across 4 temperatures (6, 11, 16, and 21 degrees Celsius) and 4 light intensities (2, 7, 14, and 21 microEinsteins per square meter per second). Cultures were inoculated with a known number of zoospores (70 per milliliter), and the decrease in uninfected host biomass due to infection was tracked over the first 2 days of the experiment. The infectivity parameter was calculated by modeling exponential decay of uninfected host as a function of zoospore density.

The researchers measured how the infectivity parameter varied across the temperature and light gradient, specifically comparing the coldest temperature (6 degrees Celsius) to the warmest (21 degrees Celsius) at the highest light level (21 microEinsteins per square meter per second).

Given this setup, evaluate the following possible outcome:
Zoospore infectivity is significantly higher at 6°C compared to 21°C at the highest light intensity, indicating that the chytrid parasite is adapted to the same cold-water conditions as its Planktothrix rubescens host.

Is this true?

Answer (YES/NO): NO